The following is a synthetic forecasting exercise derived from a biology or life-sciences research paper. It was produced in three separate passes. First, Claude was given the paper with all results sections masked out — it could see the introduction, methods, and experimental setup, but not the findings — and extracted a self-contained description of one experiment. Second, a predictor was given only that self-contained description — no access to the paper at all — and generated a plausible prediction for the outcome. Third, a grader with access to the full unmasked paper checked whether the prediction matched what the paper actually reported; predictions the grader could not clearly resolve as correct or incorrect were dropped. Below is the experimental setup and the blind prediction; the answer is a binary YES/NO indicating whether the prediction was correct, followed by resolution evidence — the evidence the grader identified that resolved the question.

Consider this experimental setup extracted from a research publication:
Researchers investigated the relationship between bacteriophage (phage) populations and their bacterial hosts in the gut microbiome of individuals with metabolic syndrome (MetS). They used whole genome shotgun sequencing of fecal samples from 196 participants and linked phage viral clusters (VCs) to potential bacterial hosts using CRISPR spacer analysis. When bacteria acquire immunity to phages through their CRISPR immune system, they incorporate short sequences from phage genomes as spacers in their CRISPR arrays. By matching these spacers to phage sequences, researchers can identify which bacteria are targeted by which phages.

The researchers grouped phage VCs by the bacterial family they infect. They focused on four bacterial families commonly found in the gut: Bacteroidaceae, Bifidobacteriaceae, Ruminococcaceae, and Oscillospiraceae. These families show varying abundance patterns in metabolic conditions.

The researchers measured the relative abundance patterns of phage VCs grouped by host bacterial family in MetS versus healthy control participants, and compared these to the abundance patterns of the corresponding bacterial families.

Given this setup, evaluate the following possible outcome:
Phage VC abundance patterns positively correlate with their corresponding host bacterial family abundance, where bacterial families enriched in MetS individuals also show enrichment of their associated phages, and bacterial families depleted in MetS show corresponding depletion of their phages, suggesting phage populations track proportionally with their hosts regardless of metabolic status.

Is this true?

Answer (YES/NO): YES